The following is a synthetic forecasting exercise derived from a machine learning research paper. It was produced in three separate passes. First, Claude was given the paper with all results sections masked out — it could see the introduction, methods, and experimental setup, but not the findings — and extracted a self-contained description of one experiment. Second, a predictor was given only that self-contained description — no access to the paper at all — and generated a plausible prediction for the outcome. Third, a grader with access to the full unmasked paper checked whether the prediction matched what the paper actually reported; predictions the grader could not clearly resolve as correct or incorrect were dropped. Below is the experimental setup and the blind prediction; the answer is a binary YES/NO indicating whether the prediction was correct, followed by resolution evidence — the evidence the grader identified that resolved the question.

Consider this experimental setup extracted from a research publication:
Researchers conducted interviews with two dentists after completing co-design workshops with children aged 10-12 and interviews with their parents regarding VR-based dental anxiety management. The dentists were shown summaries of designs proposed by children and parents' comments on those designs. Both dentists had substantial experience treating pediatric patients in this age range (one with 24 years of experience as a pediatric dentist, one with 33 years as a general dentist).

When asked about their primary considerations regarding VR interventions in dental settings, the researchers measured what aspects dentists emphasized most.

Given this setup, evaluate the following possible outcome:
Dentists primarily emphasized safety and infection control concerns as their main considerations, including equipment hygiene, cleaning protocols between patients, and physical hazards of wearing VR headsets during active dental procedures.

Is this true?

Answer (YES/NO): NO